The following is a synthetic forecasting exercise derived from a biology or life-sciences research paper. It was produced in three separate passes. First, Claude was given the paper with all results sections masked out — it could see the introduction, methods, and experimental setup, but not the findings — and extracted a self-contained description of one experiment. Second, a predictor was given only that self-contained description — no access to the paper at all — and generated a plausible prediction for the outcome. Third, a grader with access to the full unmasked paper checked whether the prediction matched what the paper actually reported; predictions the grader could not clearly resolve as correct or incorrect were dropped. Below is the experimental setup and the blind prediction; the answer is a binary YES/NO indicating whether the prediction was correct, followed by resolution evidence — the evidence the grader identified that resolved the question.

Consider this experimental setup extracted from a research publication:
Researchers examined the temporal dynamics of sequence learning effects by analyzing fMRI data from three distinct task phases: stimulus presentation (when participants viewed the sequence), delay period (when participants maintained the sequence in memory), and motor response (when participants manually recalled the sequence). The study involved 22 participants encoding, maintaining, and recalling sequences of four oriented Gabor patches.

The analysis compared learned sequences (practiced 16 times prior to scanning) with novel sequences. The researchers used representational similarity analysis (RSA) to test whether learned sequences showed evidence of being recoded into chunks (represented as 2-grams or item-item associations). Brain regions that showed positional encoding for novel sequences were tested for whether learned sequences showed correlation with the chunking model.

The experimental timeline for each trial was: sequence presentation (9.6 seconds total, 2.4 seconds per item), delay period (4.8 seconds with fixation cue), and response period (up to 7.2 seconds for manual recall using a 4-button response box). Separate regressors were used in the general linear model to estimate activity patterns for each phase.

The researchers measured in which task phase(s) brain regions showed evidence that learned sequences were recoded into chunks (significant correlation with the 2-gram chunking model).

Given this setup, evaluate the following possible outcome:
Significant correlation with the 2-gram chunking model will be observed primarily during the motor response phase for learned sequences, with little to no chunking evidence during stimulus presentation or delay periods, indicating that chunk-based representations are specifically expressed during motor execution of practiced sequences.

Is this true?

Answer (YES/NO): YES